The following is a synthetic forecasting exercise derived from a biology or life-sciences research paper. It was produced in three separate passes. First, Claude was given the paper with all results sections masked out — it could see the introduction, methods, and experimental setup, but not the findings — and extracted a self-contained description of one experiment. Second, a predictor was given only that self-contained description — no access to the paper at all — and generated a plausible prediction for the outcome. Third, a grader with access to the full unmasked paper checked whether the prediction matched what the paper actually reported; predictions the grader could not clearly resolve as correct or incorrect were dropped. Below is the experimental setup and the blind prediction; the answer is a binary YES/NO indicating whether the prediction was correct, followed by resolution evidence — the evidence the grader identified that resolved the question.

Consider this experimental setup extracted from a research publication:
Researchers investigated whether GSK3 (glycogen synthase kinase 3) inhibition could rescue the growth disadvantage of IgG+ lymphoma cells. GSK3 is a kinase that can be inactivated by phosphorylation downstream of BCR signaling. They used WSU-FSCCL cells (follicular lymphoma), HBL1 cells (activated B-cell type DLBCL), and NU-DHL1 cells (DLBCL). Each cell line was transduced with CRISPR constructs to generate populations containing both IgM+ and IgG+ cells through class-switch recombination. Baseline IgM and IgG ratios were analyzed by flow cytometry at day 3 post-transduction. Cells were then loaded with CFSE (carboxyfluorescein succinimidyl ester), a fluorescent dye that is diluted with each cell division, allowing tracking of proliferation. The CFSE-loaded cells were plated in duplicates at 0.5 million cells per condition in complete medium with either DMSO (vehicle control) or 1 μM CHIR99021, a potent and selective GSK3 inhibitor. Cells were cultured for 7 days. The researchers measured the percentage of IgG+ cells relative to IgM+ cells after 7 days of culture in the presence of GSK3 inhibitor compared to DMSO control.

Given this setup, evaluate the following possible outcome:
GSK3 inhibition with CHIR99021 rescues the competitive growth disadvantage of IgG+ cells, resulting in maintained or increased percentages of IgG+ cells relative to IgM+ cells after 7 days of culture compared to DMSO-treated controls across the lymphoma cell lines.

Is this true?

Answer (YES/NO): NO